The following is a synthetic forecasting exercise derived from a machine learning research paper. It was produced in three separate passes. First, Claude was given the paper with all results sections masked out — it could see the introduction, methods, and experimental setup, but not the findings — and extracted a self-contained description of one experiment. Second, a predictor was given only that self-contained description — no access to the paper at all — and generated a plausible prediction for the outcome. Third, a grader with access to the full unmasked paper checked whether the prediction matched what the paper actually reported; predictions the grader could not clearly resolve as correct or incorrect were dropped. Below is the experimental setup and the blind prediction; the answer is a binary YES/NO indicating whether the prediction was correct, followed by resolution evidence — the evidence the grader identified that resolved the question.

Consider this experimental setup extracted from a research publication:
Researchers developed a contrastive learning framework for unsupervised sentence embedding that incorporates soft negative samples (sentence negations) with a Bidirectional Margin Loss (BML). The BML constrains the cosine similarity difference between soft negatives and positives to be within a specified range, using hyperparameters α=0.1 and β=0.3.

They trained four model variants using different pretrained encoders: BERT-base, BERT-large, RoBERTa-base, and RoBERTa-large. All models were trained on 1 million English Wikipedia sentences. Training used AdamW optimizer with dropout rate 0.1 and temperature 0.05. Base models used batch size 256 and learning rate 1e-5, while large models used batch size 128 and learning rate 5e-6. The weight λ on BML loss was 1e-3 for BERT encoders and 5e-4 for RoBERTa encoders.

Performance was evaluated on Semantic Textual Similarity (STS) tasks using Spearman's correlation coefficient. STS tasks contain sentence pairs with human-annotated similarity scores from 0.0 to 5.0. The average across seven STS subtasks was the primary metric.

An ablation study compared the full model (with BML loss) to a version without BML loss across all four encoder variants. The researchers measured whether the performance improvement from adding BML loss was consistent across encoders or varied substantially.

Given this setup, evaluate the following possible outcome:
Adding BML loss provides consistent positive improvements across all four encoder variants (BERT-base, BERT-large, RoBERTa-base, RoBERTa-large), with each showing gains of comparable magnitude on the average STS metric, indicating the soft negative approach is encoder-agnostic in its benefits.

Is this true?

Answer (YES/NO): NO